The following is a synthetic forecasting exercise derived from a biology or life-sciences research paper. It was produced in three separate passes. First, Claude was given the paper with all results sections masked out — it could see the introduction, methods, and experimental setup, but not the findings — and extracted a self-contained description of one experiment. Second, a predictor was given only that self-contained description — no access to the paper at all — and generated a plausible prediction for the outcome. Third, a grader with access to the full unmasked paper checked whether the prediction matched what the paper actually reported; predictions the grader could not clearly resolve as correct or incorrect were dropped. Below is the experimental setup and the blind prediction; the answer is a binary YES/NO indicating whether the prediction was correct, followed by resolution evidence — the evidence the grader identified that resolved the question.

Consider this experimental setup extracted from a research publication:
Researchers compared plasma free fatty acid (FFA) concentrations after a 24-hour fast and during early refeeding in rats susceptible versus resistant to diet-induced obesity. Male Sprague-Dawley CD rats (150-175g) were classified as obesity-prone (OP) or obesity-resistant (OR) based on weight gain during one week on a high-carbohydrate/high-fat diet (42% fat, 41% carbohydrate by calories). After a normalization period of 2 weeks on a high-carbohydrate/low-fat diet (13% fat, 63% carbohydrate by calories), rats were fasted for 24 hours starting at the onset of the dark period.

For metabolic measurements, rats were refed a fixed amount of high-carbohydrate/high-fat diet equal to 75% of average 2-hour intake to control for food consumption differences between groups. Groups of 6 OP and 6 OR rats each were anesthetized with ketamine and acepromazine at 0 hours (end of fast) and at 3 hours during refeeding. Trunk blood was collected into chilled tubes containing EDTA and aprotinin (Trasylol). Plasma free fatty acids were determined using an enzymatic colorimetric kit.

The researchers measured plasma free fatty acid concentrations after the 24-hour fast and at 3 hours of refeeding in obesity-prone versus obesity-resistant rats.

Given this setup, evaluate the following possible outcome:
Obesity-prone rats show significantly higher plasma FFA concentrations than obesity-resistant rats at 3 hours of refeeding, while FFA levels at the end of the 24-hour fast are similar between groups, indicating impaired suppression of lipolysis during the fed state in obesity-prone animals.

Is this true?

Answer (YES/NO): NO